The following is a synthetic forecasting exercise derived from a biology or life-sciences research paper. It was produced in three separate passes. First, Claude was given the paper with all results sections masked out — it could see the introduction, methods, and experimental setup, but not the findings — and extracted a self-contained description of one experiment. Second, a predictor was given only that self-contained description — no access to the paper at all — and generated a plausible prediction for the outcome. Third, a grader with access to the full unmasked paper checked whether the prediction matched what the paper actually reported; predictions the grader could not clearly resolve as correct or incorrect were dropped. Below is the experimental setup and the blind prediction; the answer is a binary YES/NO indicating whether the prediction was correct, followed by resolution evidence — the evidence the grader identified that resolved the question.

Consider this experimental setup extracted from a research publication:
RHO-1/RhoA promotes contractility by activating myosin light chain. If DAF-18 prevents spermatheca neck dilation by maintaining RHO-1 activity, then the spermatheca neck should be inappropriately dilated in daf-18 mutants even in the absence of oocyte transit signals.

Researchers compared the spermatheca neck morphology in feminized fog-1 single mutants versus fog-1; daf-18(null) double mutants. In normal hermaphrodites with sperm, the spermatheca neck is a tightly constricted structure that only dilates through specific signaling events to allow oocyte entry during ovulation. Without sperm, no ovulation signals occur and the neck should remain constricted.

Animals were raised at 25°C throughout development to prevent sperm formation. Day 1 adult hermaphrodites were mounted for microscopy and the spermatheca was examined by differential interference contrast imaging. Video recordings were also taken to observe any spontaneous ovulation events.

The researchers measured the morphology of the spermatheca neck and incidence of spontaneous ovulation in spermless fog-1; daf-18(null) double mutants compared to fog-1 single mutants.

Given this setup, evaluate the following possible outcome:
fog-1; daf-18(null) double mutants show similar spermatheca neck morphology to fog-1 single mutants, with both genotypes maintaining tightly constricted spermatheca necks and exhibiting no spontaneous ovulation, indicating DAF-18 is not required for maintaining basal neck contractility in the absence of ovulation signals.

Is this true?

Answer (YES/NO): NO